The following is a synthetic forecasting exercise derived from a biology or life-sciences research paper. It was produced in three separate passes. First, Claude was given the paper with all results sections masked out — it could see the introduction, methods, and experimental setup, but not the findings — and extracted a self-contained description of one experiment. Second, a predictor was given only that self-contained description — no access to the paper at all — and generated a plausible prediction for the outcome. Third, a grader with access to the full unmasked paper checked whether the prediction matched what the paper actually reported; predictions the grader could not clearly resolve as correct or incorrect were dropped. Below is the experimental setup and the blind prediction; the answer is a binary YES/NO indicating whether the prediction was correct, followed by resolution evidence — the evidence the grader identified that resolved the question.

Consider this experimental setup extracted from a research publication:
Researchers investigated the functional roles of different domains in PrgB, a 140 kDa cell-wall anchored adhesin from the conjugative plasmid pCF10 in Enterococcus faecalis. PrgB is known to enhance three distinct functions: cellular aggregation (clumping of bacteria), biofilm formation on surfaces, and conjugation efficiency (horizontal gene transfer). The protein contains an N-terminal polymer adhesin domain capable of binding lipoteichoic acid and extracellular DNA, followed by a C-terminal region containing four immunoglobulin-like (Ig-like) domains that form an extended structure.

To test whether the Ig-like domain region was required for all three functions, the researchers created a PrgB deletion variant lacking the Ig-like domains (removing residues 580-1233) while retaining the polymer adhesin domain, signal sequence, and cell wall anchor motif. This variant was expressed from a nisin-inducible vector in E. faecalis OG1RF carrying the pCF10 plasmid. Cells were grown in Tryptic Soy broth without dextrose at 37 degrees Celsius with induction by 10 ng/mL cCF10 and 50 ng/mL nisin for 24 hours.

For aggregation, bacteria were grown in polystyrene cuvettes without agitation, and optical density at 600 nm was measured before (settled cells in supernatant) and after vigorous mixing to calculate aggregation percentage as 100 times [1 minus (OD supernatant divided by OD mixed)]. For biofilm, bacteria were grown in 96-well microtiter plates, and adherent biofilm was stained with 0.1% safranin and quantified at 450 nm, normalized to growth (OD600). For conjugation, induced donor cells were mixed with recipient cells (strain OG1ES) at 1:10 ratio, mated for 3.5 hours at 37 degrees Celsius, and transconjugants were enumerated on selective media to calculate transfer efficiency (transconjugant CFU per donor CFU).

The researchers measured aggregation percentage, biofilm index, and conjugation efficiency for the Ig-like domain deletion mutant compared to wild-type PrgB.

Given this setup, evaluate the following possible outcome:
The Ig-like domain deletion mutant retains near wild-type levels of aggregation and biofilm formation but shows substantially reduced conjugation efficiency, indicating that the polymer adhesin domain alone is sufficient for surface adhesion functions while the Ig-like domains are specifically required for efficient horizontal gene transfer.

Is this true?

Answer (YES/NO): NO